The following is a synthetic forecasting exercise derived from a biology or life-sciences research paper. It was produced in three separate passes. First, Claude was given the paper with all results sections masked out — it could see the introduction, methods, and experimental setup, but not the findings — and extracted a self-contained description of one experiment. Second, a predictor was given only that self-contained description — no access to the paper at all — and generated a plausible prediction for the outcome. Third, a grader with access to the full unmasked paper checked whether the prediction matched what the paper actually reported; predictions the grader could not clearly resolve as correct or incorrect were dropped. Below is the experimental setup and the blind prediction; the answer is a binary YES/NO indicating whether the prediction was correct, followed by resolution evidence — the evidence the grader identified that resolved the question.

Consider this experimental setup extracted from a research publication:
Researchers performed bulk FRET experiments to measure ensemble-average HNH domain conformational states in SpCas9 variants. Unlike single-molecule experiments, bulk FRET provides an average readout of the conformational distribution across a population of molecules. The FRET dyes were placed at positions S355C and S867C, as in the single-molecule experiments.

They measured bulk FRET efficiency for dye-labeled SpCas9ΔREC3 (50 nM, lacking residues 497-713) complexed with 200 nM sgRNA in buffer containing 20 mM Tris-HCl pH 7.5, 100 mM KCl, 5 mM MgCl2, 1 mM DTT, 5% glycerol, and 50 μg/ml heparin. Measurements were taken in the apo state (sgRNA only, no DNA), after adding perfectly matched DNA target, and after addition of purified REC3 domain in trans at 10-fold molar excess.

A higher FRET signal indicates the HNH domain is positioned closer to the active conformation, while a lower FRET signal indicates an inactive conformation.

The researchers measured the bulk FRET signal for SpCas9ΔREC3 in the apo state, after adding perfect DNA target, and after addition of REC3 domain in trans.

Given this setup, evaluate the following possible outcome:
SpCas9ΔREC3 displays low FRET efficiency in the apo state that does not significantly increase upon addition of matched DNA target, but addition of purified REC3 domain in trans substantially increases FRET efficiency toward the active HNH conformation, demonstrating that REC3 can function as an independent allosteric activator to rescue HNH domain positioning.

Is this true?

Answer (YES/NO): YES